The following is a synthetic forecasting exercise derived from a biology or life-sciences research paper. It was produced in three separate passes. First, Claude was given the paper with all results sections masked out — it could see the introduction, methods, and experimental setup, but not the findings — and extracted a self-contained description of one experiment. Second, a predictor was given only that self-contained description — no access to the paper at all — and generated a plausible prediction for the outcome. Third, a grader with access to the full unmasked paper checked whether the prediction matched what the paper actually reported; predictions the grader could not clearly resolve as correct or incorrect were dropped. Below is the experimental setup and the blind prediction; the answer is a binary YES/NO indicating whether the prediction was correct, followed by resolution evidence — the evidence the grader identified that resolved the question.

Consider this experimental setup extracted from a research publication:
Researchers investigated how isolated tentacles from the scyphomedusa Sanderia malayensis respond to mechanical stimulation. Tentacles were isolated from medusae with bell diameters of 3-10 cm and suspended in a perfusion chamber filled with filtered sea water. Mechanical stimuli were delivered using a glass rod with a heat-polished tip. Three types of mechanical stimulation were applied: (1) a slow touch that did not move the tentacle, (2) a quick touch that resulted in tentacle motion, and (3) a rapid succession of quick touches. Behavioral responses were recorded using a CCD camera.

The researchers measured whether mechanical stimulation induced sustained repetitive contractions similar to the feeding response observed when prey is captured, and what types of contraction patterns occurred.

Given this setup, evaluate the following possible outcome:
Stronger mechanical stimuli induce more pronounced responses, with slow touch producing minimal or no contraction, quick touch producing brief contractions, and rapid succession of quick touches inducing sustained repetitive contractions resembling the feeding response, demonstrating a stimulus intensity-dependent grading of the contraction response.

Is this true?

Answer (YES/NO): NO